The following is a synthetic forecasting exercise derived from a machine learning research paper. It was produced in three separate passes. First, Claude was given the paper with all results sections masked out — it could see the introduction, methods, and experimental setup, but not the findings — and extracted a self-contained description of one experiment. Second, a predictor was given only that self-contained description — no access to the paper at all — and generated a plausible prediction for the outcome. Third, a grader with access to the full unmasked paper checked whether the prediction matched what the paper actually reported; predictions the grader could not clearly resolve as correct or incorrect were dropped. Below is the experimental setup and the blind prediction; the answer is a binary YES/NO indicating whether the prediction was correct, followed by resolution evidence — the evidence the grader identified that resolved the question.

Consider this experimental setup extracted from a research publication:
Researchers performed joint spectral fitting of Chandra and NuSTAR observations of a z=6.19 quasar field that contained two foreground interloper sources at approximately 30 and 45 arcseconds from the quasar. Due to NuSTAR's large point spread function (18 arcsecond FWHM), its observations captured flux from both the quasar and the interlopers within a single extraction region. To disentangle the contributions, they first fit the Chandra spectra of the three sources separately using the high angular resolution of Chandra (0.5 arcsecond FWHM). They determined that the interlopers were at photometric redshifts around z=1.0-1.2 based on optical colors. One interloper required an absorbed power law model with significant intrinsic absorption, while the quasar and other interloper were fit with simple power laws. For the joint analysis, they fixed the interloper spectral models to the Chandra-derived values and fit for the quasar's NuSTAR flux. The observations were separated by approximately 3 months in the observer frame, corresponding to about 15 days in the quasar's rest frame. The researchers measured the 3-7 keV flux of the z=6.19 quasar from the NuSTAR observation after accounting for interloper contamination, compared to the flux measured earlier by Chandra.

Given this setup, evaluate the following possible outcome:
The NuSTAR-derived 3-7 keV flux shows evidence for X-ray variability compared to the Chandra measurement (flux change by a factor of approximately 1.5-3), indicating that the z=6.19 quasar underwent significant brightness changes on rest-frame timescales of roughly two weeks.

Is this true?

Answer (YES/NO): YES